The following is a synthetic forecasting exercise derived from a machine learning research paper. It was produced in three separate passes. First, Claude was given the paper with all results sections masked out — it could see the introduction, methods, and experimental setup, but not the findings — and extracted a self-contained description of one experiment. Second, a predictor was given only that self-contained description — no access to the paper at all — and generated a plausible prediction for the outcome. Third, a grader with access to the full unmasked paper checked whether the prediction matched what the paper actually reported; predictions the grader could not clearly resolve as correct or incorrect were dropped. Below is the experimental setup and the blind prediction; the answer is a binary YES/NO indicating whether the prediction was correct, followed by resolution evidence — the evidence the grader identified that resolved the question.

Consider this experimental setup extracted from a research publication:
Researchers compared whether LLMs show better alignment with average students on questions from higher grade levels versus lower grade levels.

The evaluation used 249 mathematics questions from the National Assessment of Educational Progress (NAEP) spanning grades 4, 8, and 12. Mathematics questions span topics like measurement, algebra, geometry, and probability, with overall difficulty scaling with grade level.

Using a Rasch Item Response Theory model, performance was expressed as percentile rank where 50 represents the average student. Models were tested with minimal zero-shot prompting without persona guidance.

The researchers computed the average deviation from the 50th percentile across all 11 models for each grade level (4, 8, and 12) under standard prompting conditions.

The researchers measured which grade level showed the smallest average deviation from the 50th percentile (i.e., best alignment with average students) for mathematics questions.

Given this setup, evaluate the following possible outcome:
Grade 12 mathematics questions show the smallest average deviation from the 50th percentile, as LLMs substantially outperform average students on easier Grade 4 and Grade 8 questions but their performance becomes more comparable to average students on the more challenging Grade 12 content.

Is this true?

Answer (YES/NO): YES